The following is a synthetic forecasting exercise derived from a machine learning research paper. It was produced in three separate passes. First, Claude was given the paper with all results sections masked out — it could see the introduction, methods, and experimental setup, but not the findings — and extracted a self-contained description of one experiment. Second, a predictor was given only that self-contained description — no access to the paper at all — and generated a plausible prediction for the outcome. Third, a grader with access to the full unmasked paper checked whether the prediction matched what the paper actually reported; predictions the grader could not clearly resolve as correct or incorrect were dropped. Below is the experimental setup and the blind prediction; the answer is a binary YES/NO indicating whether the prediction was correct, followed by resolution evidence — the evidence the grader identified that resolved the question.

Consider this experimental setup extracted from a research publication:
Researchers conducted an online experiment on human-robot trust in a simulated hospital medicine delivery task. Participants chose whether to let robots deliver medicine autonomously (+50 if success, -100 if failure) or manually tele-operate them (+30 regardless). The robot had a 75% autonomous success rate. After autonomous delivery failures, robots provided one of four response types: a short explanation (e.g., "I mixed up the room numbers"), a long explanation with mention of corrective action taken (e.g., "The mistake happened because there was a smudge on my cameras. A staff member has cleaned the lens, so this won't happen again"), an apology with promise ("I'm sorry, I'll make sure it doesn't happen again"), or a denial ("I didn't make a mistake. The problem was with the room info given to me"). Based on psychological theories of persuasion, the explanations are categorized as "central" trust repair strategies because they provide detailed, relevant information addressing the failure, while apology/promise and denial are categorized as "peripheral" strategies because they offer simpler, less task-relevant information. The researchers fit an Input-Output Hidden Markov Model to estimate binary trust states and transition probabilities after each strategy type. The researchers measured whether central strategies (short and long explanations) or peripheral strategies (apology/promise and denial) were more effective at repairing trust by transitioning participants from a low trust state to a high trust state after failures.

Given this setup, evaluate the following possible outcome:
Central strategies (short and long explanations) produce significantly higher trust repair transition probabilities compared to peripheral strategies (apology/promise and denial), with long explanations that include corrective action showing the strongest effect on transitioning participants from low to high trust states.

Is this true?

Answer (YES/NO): NO